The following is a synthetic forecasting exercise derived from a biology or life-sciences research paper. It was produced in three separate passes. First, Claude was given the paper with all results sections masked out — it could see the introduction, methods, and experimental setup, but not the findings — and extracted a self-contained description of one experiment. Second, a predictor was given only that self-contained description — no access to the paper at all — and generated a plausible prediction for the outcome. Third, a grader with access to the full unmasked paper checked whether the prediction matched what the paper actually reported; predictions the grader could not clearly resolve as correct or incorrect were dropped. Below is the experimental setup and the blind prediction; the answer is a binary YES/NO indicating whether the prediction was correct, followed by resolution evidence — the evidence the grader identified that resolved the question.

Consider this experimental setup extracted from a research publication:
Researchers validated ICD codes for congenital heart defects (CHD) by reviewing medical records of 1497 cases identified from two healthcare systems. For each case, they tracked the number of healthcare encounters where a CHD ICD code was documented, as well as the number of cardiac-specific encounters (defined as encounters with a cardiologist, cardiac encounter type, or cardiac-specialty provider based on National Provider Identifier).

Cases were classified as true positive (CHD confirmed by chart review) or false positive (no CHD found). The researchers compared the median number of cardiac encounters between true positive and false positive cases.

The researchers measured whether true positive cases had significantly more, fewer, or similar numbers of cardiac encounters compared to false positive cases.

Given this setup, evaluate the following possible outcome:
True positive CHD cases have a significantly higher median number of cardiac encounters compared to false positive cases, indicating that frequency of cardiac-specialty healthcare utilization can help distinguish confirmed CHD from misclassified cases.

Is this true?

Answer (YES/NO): YES